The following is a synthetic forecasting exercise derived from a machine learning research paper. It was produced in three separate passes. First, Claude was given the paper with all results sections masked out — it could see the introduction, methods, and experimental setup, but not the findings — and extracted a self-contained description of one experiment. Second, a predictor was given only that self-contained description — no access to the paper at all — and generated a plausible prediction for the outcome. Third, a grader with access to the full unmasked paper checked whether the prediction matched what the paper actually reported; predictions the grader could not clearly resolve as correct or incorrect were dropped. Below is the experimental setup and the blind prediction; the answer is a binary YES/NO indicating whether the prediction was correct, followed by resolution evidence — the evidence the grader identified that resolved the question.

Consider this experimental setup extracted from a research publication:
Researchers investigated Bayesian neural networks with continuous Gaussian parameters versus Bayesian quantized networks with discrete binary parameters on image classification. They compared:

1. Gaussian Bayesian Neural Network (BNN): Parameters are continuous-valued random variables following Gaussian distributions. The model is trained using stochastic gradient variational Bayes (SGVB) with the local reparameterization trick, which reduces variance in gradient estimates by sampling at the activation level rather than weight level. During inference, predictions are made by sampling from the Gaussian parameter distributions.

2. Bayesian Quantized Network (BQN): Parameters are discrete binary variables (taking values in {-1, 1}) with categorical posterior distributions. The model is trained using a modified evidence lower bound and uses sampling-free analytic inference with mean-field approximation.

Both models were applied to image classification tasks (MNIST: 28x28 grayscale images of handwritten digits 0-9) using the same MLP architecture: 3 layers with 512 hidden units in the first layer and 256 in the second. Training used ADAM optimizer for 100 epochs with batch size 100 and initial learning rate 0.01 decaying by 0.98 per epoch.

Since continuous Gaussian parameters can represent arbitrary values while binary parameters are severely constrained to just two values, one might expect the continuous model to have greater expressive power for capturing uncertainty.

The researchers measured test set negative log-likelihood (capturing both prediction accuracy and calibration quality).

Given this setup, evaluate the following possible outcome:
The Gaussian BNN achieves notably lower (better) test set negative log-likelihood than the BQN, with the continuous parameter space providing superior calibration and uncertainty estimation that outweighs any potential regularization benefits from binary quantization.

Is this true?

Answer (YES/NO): NO